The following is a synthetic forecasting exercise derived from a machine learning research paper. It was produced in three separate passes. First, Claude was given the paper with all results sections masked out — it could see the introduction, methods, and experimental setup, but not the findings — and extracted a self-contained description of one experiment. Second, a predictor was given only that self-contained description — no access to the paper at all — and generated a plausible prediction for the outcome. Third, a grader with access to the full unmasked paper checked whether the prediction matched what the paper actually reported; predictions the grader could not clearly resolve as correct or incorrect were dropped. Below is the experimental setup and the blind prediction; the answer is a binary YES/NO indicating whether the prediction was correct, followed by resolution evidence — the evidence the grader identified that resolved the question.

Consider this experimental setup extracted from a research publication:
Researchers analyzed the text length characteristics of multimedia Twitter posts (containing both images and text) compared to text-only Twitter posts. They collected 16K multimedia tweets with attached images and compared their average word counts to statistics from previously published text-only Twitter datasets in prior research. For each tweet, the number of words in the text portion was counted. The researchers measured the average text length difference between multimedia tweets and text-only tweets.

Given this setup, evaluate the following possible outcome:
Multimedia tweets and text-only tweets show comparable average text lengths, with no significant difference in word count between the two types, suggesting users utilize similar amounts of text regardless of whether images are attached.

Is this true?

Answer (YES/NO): NO